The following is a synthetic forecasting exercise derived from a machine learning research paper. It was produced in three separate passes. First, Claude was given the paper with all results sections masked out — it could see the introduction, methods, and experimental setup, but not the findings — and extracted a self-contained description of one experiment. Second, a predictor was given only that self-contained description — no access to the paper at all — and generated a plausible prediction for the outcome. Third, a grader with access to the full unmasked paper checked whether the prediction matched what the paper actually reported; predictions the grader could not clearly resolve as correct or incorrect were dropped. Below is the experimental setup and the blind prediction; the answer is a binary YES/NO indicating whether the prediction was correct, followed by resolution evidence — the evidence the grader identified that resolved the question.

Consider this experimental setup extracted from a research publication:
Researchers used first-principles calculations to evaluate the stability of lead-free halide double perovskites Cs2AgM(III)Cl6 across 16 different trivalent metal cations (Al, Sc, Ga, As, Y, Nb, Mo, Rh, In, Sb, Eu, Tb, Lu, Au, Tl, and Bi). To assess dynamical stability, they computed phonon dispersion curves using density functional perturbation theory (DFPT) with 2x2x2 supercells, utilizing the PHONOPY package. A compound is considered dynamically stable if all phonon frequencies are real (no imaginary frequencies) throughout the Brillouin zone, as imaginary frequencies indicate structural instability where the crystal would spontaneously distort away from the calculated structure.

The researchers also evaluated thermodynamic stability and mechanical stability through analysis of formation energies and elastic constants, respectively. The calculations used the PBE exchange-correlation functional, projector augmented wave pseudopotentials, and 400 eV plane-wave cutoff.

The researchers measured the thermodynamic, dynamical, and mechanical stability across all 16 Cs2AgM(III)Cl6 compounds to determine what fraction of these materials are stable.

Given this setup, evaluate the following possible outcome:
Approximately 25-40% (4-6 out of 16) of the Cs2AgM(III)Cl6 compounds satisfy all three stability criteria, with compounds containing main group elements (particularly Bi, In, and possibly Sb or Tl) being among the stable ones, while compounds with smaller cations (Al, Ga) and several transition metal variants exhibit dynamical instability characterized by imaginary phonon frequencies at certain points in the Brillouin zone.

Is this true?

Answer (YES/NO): NO